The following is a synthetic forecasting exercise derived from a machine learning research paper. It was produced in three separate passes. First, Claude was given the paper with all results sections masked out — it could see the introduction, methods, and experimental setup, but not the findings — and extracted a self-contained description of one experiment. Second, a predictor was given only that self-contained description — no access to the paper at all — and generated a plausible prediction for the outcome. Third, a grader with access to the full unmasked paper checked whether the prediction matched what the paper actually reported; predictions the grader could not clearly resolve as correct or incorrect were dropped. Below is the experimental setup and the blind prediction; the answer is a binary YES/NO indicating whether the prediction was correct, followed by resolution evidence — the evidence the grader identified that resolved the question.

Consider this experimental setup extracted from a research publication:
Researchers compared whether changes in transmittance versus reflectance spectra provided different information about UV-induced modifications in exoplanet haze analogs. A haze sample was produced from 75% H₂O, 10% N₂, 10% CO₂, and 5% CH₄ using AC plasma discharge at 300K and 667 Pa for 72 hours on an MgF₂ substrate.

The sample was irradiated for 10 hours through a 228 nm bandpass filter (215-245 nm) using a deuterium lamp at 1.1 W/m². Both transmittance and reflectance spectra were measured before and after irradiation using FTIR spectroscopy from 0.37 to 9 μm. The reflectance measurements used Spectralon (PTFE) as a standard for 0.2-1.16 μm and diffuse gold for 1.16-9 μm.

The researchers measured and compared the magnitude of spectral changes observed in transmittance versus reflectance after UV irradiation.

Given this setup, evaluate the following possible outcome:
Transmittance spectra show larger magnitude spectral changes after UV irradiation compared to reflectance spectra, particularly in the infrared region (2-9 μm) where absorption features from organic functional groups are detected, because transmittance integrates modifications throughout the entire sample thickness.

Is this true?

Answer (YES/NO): NO